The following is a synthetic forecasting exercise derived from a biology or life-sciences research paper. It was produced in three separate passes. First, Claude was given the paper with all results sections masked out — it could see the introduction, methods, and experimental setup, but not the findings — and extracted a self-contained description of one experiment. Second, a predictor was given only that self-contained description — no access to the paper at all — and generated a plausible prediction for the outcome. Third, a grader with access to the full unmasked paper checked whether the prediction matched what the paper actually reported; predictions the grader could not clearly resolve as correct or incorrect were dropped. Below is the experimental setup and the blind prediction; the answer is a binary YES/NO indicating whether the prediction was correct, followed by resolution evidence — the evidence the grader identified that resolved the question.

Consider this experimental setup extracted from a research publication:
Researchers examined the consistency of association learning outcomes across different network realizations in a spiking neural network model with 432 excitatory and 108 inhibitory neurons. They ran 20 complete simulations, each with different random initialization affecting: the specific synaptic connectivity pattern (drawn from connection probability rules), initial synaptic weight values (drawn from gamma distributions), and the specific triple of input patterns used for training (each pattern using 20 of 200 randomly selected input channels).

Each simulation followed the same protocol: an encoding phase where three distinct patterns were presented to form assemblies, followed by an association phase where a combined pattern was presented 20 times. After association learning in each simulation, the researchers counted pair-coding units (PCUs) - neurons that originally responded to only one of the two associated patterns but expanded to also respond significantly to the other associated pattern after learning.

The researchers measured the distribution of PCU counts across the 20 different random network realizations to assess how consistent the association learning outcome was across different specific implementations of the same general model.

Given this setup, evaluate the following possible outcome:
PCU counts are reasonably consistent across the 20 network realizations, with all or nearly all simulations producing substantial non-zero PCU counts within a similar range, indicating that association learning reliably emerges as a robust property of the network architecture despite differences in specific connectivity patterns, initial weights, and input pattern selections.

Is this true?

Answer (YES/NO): YES